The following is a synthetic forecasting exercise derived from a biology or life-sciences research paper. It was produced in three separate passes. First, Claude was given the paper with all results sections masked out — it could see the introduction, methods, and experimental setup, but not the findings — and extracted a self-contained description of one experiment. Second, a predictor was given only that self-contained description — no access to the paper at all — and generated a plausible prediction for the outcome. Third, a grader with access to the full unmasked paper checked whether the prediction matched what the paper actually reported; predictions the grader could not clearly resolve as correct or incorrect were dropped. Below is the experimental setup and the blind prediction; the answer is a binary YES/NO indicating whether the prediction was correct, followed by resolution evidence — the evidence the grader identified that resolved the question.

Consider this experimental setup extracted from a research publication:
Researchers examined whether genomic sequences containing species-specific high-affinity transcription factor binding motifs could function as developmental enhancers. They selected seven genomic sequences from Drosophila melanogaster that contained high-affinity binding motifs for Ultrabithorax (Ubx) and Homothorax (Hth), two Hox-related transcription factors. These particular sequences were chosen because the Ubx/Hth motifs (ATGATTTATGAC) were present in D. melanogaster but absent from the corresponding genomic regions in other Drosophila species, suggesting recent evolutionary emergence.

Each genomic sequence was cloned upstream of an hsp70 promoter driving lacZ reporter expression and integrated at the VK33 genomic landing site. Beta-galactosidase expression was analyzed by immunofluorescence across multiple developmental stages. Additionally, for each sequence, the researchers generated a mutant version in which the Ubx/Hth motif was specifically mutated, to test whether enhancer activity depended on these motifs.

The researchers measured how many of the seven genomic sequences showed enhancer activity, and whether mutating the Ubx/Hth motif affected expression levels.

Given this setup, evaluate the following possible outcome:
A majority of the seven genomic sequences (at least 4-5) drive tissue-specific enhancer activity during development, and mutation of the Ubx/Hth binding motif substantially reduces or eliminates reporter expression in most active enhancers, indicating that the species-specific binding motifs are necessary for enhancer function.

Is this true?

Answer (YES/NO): YES